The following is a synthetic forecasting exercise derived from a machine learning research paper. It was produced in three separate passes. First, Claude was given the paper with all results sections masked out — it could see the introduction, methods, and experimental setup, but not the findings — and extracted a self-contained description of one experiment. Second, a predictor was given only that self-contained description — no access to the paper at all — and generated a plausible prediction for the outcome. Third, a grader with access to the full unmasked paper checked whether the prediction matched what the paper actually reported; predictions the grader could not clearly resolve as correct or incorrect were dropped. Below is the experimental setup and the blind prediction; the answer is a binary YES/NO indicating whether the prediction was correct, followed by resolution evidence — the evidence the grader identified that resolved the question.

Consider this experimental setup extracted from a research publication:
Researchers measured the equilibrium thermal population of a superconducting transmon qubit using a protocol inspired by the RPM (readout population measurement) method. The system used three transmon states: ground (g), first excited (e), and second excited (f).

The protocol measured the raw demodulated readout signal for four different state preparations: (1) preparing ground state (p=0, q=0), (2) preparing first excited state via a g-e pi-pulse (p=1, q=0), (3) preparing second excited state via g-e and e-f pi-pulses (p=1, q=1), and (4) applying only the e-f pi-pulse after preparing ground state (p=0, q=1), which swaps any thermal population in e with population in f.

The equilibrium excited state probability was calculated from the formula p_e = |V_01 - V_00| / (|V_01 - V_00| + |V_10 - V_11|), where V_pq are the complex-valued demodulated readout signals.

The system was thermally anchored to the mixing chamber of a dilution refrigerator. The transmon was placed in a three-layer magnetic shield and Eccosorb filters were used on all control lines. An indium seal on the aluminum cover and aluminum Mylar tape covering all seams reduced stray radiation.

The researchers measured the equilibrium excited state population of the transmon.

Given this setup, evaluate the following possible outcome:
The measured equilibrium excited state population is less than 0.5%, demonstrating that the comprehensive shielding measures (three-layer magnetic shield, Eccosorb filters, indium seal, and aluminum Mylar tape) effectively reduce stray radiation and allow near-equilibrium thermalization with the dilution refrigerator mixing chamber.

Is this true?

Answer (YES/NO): NO